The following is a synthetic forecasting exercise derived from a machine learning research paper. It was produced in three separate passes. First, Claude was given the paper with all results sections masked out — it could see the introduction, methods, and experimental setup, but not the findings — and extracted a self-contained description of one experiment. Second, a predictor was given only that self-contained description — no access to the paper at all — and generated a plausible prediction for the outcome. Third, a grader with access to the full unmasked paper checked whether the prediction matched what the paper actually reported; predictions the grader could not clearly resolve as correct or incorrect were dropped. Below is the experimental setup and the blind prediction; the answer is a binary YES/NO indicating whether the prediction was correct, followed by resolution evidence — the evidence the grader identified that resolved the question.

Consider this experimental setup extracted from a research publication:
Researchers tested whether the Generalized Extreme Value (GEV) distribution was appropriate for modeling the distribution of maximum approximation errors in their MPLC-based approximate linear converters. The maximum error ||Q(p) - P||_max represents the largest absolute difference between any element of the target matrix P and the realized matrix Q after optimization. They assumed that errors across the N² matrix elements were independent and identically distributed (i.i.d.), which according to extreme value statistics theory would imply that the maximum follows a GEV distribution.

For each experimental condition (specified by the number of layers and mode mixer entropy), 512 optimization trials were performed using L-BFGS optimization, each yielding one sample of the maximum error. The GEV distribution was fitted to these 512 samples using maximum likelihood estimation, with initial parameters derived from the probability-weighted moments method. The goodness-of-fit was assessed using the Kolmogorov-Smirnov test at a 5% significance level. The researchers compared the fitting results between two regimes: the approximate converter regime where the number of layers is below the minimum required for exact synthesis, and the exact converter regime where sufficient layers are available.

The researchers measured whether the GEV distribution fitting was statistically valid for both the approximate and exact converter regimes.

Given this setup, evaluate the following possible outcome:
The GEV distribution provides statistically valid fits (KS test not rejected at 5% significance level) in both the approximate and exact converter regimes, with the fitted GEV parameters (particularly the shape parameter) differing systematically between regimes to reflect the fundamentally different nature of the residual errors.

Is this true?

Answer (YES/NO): NO